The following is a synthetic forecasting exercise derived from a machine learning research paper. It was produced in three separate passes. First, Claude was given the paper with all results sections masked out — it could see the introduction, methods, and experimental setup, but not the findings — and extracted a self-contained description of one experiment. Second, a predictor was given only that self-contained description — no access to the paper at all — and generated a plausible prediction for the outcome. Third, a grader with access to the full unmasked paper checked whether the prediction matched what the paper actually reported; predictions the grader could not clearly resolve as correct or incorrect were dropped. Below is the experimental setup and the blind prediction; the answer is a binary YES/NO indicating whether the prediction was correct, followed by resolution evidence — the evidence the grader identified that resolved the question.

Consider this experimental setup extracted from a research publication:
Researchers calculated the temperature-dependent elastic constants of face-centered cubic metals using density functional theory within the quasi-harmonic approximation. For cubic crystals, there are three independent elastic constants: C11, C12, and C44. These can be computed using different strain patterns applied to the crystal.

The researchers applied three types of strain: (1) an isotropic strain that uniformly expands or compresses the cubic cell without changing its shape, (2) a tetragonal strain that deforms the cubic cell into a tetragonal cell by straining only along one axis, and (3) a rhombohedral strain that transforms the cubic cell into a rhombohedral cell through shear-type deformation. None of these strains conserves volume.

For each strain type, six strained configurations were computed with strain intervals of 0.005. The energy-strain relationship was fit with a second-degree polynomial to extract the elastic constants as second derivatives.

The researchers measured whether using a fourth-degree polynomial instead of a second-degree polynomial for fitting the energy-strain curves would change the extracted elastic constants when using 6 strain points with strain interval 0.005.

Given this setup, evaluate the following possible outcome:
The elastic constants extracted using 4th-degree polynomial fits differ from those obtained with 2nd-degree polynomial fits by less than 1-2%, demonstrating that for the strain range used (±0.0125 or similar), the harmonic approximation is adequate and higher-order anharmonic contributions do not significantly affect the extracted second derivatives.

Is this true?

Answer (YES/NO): NO